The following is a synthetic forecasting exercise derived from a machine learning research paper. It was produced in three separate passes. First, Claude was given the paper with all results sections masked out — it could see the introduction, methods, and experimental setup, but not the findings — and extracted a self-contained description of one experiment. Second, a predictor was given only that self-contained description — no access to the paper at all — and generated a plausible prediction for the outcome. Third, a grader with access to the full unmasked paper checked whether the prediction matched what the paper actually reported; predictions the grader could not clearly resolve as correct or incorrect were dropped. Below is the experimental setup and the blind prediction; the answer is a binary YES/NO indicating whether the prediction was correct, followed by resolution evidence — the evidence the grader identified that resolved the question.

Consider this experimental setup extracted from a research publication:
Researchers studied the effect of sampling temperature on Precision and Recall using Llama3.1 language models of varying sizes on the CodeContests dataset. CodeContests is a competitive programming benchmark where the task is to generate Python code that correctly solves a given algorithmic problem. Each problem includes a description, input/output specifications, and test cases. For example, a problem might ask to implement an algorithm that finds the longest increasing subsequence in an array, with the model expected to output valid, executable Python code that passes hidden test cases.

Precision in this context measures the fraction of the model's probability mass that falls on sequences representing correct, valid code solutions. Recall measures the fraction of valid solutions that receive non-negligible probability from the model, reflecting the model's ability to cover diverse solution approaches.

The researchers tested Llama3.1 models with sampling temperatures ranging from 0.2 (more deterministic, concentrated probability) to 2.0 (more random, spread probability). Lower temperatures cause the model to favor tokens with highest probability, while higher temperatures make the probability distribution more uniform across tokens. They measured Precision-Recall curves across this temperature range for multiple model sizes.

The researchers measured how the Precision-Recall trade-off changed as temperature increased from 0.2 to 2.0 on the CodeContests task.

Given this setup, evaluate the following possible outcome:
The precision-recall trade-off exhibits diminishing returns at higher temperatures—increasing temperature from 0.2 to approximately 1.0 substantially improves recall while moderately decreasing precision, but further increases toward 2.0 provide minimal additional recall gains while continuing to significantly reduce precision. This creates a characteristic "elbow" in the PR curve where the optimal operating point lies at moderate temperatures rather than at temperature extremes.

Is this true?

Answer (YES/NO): NO